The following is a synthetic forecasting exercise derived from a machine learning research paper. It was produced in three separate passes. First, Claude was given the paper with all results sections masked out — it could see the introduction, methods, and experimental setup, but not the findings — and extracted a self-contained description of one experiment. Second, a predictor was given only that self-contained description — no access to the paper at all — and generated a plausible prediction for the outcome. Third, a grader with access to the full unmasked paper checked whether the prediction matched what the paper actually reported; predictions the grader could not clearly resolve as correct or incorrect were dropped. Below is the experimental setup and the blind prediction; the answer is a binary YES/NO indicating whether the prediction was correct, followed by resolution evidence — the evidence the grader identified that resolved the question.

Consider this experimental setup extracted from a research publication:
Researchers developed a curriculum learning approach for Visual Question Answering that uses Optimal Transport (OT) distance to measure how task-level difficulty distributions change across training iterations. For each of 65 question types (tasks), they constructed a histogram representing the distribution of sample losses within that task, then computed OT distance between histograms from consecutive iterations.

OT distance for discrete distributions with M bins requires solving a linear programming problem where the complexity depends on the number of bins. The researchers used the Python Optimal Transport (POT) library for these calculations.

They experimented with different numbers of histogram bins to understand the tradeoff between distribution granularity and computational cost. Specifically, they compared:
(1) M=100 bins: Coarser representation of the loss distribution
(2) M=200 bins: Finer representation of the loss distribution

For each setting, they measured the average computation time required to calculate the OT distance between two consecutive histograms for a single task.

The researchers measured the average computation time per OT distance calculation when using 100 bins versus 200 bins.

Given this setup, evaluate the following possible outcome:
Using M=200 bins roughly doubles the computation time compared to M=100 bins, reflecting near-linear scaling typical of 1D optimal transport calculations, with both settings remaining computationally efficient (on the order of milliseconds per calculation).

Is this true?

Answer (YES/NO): NO